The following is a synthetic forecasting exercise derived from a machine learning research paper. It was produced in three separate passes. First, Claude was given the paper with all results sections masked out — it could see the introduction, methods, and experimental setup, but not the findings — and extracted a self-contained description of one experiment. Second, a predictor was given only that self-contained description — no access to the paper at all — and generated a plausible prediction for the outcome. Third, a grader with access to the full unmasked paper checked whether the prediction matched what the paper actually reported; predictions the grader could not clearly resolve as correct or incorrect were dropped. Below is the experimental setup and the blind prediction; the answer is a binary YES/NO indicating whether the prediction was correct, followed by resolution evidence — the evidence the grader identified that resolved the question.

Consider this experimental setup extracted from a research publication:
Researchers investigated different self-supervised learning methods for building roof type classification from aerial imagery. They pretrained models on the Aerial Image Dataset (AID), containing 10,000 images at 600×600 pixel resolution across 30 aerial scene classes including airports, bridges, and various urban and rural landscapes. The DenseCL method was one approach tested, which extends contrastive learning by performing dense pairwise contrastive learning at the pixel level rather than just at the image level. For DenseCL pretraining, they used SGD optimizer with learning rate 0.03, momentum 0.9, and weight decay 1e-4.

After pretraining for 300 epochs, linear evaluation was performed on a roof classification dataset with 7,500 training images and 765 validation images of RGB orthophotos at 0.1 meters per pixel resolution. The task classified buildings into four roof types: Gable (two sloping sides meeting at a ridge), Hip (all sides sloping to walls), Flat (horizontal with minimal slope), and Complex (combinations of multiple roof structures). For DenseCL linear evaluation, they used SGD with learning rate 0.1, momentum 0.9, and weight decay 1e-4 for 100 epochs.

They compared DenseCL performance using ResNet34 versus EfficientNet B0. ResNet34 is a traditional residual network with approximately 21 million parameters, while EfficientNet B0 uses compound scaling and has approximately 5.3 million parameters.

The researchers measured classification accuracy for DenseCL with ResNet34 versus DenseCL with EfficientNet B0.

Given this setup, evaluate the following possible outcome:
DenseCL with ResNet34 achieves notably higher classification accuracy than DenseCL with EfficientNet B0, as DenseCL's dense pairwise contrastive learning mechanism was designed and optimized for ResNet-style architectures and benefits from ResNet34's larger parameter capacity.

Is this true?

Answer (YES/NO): YES